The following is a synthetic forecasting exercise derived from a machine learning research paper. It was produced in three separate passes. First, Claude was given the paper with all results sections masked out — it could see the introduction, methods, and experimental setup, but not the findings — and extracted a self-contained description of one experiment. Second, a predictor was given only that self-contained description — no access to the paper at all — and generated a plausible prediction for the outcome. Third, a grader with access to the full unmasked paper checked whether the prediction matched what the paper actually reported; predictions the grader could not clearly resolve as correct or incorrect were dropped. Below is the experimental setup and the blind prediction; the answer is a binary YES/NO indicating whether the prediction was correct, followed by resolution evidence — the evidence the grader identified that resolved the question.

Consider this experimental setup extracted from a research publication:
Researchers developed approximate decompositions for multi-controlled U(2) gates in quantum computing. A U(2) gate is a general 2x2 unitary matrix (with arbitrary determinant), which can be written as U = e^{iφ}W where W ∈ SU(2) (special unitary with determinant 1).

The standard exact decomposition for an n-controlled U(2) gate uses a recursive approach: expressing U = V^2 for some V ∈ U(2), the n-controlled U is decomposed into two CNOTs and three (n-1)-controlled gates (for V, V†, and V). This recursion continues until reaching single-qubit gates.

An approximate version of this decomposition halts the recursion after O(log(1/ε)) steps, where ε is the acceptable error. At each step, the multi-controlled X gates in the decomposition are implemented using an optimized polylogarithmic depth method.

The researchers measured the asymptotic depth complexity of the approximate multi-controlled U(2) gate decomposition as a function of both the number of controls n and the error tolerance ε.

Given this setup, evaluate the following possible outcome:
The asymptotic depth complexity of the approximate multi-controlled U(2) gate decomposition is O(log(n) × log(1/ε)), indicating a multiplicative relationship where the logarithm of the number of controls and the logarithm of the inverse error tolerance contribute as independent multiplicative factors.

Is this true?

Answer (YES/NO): NO